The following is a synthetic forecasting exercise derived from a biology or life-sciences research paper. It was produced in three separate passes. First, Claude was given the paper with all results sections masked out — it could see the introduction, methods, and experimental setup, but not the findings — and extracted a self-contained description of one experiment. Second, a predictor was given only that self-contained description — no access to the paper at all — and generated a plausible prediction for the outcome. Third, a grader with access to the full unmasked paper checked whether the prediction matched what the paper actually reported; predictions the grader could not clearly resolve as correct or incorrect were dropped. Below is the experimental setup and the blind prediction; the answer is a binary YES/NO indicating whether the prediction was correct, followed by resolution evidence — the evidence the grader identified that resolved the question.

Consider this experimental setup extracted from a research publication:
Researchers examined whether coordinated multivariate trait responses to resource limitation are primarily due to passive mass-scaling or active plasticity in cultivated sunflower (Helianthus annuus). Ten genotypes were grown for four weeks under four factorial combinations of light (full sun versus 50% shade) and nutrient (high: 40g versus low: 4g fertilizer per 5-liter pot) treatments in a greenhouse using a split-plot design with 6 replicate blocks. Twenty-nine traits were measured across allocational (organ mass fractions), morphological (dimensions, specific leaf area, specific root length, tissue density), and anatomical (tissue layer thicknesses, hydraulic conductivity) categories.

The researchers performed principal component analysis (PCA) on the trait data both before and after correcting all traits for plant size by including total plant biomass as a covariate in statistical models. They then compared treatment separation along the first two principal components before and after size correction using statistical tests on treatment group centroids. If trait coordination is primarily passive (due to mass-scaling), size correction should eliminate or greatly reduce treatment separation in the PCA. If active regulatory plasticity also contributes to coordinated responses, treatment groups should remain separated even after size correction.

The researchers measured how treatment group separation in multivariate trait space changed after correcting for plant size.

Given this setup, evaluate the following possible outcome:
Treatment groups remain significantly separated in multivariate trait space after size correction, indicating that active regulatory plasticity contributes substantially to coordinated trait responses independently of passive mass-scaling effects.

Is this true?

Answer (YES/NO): YES